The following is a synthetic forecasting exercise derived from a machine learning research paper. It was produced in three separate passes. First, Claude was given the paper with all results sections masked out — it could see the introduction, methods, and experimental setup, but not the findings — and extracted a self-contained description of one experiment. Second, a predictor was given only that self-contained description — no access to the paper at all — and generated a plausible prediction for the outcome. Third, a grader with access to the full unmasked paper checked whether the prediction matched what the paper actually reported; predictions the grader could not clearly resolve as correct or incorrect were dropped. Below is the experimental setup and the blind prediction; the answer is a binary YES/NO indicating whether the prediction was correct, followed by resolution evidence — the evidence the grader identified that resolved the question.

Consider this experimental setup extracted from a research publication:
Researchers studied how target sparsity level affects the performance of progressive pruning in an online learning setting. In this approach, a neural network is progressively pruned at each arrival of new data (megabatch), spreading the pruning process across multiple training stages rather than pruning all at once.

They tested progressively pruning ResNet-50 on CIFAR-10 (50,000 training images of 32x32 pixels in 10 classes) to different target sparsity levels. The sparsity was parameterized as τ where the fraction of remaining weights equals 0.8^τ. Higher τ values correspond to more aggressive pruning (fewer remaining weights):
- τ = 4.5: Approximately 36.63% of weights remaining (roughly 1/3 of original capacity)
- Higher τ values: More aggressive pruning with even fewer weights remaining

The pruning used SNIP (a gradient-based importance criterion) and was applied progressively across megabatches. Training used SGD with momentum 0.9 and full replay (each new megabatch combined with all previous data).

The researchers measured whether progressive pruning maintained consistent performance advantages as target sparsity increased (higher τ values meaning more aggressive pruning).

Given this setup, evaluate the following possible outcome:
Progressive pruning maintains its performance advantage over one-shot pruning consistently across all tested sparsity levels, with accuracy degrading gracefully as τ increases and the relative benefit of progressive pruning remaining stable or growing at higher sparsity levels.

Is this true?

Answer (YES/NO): NO